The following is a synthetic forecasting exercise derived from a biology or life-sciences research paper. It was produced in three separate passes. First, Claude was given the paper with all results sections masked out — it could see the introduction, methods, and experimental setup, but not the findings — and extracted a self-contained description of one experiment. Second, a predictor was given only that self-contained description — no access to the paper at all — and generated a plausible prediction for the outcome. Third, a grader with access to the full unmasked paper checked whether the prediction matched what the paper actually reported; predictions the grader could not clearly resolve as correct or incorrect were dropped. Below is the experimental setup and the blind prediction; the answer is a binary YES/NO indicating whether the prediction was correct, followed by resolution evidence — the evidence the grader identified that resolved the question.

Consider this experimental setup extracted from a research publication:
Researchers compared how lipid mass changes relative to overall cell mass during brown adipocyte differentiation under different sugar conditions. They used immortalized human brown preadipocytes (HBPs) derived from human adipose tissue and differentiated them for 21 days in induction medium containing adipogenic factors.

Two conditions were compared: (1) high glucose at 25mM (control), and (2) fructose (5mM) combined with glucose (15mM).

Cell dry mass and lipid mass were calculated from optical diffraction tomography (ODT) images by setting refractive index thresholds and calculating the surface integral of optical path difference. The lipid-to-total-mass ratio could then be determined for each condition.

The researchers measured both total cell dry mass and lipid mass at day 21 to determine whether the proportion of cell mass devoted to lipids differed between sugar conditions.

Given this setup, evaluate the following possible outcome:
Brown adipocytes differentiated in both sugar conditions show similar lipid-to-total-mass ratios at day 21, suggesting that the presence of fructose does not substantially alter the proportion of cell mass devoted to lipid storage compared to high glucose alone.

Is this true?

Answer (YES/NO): NO